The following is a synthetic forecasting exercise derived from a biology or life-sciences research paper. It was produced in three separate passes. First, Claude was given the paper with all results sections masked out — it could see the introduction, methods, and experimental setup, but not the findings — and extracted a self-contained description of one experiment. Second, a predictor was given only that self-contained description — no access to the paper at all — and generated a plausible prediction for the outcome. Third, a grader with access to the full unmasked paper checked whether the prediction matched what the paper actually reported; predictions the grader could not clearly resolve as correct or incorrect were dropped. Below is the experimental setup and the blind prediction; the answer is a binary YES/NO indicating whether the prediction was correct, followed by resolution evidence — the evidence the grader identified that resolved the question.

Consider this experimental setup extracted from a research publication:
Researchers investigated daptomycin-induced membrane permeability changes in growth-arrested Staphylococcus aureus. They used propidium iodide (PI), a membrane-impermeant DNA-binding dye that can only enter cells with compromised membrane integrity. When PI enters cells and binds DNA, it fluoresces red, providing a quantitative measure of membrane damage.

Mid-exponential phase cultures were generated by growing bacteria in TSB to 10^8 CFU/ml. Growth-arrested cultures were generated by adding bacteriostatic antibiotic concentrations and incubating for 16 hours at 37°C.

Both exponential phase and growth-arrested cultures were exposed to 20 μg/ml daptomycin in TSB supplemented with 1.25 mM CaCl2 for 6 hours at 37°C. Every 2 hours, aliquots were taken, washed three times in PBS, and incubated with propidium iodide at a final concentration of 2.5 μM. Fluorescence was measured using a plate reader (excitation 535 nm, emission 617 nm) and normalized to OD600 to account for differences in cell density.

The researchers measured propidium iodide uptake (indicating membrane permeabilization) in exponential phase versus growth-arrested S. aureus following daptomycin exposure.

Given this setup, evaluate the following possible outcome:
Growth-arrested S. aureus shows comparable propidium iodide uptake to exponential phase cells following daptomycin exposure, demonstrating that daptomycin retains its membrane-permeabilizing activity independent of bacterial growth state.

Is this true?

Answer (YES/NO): NO